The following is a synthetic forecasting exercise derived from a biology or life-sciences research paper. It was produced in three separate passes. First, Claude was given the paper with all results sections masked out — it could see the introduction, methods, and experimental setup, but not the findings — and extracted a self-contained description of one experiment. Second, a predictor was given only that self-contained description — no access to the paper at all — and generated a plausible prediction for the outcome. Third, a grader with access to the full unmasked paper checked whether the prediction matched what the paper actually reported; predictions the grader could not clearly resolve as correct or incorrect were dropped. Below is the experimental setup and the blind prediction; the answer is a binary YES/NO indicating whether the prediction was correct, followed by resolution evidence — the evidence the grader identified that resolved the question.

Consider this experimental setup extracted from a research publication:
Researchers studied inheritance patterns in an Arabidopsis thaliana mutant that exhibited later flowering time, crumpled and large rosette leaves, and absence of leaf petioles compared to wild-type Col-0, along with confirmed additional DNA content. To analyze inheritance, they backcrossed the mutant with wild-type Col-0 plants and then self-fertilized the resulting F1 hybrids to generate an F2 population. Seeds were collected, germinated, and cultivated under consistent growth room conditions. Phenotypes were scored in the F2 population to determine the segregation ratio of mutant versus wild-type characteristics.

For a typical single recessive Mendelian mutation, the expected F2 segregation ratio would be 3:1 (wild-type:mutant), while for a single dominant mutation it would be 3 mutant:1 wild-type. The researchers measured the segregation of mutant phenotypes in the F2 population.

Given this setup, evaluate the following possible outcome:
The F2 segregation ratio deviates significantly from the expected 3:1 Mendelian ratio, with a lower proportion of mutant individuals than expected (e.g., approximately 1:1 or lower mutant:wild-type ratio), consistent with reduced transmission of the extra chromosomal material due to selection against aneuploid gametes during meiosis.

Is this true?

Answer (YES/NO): YES